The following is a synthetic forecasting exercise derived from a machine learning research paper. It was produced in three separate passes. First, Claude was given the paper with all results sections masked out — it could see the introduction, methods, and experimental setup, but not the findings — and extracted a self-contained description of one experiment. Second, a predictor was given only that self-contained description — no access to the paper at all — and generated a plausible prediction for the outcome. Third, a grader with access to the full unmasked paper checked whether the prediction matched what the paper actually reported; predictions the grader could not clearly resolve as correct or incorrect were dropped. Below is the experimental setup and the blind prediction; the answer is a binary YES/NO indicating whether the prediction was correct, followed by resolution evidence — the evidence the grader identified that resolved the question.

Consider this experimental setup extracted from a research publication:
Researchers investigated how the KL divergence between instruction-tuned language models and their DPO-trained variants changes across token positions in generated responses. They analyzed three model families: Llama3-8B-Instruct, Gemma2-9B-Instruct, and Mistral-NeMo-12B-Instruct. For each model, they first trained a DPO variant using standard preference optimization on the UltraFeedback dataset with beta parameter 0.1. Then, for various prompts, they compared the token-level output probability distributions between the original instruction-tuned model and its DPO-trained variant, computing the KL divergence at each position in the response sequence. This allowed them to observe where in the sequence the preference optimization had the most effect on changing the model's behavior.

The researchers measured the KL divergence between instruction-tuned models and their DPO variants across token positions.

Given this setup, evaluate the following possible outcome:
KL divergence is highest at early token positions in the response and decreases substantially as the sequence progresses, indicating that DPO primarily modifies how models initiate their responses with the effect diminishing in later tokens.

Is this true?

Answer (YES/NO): YES